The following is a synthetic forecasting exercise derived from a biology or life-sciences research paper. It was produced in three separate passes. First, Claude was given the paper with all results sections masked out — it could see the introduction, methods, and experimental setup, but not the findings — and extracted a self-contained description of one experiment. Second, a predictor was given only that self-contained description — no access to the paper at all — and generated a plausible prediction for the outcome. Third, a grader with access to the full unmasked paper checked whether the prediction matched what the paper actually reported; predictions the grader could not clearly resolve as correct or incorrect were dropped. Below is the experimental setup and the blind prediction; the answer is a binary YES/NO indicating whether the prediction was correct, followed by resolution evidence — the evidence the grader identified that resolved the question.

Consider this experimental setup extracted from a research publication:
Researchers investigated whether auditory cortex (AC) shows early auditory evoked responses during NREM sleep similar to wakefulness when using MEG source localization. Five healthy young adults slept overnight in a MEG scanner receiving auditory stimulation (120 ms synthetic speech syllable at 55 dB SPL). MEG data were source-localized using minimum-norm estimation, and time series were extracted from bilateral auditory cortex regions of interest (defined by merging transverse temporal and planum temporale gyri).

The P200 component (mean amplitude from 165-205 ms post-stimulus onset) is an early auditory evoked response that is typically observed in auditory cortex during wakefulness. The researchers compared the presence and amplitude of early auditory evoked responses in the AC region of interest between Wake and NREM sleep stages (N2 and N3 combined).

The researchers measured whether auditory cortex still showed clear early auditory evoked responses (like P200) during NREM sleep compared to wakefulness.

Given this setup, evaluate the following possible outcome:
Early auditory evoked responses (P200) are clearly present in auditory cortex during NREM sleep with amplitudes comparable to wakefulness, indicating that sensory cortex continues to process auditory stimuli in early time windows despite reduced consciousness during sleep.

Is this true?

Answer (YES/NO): NO